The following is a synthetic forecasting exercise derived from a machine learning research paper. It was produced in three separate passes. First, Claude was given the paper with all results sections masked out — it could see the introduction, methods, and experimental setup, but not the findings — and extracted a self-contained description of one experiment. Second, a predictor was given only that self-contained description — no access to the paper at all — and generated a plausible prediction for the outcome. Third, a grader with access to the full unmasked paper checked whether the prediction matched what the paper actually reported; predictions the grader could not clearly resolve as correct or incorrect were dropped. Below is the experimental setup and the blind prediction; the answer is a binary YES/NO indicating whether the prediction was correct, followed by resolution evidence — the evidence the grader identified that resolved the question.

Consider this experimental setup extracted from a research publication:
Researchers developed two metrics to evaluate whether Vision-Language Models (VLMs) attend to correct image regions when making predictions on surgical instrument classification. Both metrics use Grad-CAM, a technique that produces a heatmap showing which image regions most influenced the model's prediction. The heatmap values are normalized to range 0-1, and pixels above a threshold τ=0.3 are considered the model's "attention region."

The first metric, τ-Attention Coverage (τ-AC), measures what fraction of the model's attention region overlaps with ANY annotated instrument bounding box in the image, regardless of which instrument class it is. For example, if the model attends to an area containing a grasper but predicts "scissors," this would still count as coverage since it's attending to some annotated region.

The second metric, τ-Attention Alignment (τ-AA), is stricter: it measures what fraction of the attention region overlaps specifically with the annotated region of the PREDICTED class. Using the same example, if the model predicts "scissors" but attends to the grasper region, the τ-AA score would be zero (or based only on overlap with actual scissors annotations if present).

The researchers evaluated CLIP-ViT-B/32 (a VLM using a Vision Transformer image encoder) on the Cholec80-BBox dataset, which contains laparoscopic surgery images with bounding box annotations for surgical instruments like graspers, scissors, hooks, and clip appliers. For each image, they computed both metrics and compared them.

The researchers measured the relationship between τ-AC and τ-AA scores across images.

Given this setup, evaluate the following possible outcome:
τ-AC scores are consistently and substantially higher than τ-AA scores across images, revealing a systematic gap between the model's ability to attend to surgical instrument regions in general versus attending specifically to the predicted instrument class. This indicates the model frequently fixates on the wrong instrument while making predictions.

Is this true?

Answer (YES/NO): YES